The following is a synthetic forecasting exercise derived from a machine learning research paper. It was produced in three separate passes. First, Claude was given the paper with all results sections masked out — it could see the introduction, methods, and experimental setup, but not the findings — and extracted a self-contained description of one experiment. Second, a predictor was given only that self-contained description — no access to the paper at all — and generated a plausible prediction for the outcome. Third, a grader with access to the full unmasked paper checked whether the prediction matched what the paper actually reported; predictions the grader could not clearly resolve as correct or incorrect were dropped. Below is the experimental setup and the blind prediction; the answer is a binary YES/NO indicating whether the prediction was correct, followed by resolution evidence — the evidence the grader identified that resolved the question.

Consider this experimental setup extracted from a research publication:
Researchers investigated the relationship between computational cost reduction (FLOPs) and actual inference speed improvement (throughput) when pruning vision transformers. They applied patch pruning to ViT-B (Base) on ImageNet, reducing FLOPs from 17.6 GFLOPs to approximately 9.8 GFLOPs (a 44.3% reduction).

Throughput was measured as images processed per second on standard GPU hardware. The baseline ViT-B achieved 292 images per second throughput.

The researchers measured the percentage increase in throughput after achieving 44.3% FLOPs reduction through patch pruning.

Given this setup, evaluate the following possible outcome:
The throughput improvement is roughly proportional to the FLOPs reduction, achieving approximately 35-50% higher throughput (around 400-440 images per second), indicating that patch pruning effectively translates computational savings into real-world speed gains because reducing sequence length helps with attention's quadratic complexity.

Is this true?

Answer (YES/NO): YES